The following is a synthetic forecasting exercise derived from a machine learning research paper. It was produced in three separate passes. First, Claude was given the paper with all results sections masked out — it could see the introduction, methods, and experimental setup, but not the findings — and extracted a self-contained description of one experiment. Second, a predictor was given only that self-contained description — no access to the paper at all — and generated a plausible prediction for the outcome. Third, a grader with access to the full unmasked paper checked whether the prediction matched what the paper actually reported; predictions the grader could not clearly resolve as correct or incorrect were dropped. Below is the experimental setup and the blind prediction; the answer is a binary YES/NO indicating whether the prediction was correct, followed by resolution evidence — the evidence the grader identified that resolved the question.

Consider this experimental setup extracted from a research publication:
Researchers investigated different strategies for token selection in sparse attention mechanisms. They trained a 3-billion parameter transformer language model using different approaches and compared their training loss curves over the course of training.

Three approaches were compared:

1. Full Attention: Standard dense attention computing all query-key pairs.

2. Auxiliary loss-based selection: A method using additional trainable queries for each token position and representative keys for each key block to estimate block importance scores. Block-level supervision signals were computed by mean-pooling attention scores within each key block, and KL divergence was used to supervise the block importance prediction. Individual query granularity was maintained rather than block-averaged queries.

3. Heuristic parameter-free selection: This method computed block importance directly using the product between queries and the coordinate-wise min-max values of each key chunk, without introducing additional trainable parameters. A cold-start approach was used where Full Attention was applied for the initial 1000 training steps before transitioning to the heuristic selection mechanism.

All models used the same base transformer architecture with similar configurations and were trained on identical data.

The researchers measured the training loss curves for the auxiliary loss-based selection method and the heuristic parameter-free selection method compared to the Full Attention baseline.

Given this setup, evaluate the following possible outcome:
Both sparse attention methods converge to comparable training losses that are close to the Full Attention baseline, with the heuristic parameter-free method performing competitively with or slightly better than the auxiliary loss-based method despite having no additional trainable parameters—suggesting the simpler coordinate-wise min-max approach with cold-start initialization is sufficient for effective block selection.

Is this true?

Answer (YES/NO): NO